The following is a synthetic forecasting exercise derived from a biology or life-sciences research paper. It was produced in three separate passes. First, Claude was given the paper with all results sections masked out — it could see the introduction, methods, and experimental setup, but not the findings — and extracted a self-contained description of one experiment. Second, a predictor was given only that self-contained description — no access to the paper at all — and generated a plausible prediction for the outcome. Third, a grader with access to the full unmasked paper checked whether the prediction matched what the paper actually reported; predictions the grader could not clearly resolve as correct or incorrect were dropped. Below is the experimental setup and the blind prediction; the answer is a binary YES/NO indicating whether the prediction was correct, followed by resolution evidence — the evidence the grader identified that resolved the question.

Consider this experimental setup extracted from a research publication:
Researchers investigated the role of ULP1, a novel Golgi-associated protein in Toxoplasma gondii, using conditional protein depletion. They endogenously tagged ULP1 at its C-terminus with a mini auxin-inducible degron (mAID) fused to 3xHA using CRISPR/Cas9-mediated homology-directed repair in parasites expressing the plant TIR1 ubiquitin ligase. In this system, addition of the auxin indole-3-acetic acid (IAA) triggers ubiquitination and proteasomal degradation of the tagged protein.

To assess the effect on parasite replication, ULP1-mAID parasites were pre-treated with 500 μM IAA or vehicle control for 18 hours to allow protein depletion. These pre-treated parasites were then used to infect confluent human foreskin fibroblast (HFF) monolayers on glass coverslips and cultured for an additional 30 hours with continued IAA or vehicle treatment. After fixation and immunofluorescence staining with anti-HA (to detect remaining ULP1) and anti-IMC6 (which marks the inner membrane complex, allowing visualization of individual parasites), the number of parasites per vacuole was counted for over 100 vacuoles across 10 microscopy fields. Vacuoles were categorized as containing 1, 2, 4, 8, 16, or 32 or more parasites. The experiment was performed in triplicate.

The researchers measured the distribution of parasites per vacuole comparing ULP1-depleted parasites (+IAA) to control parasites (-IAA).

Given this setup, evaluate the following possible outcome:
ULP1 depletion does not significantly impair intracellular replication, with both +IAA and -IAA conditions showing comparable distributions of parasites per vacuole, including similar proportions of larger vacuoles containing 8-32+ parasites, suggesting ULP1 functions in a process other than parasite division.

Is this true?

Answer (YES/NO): NO